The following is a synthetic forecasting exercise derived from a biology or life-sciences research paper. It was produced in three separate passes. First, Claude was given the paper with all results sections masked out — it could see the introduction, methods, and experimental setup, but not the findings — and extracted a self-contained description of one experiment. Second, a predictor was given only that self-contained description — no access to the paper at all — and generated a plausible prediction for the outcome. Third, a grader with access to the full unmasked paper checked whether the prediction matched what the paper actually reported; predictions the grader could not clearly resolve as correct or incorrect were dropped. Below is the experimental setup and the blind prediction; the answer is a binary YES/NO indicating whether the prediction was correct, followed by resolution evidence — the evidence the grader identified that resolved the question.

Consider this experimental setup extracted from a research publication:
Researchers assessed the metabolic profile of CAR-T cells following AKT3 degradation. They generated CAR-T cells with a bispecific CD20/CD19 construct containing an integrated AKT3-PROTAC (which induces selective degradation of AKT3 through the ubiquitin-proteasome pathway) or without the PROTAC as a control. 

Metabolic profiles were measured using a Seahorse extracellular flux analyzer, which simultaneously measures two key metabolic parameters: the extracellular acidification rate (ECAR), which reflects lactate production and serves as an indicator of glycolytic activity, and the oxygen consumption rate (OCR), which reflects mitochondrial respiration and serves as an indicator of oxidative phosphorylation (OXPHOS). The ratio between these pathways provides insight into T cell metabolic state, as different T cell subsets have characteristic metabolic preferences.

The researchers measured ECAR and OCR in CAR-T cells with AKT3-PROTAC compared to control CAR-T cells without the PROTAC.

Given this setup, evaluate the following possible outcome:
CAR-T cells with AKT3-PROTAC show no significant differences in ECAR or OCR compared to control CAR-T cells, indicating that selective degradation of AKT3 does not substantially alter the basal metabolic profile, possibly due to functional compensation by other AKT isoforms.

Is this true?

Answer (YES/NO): NO